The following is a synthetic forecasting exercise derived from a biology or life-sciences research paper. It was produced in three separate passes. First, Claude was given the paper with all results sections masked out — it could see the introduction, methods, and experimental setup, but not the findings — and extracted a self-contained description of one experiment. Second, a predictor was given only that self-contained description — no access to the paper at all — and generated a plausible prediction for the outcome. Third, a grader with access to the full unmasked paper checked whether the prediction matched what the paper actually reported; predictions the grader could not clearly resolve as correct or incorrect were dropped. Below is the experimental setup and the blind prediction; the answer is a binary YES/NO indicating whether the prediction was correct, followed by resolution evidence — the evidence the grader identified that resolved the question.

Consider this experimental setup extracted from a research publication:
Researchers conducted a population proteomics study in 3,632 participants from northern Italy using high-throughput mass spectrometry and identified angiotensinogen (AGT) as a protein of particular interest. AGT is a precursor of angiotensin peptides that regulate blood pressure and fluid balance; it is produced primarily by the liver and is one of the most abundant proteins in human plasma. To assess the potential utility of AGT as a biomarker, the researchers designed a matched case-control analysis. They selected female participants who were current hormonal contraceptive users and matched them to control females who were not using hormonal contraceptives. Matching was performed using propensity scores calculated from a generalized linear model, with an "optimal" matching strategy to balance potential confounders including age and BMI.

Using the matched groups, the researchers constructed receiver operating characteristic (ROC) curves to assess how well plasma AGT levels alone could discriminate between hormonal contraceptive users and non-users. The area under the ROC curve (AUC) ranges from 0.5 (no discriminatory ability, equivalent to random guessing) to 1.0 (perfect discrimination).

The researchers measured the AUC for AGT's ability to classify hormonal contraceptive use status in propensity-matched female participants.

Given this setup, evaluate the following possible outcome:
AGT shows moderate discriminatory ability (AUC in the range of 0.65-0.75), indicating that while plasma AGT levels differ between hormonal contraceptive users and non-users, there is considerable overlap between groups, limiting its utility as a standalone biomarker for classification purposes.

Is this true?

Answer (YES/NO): NO